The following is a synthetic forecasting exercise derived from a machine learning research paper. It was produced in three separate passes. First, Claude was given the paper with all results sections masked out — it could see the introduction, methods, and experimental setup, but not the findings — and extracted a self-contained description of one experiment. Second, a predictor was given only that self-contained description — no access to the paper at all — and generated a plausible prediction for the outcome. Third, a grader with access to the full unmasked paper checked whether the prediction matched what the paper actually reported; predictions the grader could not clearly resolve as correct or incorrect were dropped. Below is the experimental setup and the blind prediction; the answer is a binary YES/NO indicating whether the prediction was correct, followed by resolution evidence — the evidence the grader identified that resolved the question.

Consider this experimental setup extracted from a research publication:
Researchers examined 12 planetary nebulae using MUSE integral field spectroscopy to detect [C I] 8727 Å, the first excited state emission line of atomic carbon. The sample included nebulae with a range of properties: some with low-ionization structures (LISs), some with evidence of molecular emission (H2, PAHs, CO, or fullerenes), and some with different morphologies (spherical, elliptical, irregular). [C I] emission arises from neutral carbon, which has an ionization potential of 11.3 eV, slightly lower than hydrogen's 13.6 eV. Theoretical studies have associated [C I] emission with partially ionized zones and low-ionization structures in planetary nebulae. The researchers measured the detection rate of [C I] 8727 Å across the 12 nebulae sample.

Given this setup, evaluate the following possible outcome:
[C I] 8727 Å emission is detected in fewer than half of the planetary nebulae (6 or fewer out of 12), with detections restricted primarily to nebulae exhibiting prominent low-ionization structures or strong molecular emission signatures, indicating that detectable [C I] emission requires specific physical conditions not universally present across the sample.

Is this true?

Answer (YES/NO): NO